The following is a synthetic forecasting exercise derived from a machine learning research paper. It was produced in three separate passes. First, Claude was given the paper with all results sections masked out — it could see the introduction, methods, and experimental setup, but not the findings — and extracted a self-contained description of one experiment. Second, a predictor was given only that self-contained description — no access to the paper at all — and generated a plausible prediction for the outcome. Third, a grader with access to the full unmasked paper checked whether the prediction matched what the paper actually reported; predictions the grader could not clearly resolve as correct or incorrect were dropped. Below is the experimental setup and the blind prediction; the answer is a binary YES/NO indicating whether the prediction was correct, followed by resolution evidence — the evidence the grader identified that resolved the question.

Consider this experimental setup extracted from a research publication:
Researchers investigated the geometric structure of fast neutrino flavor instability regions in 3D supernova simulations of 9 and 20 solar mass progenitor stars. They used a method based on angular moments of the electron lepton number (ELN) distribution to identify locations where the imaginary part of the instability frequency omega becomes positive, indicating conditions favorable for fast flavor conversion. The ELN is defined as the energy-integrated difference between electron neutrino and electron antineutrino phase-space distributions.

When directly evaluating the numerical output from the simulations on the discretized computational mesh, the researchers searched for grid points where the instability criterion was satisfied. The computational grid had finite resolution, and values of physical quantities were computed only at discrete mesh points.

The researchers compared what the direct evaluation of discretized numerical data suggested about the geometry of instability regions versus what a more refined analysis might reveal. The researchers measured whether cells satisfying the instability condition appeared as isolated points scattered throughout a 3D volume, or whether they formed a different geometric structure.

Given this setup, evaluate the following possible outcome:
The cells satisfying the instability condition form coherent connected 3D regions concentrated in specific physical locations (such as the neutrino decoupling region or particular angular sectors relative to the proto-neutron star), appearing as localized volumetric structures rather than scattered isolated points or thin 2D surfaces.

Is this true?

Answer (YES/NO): NO